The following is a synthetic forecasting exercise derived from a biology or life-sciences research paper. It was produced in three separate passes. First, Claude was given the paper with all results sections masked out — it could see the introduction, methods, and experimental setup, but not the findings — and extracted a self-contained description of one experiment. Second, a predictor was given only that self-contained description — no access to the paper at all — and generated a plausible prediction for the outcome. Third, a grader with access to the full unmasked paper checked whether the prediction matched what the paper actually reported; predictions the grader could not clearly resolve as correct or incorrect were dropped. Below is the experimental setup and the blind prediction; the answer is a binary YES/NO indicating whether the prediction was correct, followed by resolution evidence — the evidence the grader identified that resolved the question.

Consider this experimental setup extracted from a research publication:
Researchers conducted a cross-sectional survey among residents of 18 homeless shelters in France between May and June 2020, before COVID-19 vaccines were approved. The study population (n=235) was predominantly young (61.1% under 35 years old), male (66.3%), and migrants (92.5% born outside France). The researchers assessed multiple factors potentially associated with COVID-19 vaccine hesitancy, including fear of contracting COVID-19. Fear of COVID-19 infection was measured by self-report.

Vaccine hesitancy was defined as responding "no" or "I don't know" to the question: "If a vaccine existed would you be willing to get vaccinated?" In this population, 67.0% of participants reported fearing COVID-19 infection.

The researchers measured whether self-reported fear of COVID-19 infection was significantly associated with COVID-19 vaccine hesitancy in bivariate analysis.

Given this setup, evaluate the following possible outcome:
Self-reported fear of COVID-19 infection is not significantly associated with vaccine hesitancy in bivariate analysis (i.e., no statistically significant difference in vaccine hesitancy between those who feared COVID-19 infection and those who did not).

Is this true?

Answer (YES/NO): YES